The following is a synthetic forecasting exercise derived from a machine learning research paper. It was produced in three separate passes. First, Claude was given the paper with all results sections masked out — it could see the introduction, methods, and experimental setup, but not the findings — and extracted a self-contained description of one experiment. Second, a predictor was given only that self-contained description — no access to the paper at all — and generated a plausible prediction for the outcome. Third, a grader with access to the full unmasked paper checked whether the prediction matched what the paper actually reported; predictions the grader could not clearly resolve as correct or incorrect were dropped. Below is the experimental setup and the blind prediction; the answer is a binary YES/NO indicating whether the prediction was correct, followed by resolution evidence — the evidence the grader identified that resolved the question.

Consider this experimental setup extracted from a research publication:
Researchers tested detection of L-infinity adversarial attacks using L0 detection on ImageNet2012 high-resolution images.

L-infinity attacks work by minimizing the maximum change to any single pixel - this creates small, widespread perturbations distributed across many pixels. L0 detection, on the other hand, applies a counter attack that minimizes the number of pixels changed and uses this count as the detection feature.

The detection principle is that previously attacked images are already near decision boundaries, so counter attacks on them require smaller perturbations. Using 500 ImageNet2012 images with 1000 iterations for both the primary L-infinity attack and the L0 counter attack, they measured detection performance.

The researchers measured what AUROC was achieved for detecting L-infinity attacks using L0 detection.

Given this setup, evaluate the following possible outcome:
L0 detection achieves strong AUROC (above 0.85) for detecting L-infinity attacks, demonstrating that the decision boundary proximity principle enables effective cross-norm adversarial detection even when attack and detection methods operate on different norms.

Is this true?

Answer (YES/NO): YES